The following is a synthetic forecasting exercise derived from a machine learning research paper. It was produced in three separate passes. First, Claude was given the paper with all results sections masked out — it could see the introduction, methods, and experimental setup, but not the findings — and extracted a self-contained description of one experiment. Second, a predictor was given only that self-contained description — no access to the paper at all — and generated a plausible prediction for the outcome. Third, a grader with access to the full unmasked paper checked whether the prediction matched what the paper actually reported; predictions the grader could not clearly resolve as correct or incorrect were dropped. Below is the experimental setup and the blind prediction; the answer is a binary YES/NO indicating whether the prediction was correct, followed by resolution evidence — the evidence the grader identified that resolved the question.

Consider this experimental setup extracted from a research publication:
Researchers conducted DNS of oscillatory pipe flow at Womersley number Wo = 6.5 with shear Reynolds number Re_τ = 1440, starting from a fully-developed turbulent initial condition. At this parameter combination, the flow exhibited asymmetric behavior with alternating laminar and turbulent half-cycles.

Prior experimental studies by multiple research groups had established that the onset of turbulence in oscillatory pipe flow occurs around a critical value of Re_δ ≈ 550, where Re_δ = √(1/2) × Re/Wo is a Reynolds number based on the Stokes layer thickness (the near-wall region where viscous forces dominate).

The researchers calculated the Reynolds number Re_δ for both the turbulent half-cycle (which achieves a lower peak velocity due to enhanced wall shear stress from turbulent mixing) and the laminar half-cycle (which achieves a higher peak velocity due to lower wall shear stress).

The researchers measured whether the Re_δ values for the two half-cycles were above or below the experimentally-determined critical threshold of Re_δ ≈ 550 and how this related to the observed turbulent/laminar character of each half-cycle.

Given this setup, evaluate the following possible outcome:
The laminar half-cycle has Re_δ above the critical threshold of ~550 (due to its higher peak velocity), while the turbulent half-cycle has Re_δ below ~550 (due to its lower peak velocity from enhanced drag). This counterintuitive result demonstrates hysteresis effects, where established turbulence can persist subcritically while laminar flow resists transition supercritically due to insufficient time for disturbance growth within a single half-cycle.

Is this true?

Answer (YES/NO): NO